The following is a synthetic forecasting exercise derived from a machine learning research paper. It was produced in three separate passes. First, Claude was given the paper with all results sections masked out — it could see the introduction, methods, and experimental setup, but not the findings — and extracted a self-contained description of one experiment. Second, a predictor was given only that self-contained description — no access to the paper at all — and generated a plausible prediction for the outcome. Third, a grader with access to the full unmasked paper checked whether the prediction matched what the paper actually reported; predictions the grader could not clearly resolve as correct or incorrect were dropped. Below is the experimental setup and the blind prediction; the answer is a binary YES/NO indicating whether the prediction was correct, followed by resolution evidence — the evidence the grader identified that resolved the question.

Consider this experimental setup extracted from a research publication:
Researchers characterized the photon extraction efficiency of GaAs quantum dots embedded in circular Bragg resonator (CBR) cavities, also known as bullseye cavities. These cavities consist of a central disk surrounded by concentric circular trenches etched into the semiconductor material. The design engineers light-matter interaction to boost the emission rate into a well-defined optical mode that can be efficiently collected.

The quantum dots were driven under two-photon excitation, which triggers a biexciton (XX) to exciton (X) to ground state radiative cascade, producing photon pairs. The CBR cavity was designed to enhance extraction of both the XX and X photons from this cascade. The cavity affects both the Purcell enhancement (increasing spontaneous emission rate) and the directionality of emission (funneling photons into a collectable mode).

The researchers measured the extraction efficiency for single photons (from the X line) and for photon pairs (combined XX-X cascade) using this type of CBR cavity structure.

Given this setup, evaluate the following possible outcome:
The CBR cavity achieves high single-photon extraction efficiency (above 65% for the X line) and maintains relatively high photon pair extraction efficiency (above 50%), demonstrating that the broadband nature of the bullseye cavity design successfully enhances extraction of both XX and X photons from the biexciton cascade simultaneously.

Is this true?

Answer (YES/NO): YES